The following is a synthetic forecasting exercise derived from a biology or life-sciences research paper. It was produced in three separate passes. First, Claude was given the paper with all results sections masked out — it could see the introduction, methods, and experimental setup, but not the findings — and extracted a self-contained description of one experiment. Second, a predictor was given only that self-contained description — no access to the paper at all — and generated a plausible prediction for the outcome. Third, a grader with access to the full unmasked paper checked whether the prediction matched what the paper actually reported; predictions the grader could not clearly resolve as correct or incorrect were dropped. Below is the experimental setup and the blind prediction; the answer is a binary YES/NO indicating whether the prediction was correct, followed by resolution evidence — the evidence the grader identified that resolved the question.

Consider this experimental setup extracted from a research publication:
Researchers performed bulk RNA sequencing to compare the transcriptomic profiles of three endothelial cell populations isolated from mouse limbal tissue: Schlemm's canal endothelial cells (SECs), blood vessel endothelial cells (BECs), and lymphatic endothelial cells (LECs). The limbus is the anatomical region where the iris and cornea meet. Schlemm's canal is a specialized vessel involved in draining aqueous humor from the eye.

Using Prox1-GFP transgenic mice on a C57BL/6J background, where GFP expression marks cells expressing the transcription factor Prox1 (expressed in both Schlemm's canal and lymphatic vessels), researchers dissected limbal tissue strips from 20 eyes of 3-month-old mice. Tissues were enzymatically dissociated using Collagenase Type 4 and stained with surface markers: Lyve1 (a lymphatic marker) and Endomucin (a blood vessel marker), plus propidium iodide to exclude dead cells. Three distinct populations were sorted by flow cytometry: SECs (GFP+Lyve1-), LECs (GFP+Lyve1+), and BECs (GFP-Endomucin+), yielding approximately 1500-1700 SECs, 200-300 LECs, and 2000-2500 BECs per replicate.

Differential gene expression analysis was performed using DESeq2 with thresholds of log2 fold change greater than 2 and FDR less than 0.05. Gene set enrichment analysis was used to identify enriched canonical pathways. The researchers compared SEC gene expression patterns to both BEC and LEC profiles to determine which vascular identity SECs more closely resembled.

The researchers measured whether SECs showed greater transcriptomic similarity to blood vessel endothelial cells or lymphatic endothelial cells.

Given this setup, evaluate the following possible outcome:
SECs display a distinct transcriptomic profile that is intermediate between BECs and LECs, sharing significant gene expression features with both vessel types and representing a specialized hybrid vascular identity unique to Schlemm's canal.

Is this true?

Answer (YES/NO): NO